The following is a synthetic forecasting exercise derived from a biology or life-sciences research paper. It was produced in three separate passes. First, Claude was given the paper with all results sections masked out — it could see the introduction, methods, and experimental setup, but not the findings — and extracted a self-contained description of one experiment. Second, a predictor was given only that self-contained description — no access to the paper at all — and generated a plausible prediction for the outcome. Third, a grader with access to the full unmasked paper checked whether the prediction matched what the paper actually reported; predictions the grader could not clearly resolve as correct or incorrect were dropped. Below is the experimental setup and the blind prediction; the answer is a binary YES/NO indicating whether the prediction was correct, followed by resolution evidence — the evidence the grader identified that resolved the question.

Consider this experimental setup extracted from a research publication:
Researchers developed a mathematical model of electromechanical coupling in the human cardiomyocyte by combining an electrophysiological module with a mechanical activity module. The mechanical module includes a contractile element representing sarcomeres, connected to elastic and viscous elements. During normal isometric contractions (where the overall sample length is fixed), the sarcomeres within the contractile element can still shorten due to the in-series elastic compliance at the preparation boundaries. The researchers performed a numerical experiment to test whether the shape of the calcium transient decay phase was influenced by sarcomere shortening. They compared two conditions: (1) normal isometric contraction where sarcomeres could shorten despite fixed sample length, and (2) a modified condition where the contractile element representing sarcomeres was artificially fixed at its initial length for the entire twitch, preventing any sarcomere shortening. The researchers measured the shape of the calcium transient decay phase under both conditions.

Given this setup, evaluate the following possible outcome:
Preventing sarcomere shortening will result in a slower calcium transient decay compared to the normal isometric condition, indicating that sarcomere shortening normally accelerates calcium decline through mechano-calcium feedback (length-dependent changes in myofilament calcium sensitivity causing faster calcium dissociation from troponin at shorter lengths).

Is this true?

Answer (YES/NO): NO